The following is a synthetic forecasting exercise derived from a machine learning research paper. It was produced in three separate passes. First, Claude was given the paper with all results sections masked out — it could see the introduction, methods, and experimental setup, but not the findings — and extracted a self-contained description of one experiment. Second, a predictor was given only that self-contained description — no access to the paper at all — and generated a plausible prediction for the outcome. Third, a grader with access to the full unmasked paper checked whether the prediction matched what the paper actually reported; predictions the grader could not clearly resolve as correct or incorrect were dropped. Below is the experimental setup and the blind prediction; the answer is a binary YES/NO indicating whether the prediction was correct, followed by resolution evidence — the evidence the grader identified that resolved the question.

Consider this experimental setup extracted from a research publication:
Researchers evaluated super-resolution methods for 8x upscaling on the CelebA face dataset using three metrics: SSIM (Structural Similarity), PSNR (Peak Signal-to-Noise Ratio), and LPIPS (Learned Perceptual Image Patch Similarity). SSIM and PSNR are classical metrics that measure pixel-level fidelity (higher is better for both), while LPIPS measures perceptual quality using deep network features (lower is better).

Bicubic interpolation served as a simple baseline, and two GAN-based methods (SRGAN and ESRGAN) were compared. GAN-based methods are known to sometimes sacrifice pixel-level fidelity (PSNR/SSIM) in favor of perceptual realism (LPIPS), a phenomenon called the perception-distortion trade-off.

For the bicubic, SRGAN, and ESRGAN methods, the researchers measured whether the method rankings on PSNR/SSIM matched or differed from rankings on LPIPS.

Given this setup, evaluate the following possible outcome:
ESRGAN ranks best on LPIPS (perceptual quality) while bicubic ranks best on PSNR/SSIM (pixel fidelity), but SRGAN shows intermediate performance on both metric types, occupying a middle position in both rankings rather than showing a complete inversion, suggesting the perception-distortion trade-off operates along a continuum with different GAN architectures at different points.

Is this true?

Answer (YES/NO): NO